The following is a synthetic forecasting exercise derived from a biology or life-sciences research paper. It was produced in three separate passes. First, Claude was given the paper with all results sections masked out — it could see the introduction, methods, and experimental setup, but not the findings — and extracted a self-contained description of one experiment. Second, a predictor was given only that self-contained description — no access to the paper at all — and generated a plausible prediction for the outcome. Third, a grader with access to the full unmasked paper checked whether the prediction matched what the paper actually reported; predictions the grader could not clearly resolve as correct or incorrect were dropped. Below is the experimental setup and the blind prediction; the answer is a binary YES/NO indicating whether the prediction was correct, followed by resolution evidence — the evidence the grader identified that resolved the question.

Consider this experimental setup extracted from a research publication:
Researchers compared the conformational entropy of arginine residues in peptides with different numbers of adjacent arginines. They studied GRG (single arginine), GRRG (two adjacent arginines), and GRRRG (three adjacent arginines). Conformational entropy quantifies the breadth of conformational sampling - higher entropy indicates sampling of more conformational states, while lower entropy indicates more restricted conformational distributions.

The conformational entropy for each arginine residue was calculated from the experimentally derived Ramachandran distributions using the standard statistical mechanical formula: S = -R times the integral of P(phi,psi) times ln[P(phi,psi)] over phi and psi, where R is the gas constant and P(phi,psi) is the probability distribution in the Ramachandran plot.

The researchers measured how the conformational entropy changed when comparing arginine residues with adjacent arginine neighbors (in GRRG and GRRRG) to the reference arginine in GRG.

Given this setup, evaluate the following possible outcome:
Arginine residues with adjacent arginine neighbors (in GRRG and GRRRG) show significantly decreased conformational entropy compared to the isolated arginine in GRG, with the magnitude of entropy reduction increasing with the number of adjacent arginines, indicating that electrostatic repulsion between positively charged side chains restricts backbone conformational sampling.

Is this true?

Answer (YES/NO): NO